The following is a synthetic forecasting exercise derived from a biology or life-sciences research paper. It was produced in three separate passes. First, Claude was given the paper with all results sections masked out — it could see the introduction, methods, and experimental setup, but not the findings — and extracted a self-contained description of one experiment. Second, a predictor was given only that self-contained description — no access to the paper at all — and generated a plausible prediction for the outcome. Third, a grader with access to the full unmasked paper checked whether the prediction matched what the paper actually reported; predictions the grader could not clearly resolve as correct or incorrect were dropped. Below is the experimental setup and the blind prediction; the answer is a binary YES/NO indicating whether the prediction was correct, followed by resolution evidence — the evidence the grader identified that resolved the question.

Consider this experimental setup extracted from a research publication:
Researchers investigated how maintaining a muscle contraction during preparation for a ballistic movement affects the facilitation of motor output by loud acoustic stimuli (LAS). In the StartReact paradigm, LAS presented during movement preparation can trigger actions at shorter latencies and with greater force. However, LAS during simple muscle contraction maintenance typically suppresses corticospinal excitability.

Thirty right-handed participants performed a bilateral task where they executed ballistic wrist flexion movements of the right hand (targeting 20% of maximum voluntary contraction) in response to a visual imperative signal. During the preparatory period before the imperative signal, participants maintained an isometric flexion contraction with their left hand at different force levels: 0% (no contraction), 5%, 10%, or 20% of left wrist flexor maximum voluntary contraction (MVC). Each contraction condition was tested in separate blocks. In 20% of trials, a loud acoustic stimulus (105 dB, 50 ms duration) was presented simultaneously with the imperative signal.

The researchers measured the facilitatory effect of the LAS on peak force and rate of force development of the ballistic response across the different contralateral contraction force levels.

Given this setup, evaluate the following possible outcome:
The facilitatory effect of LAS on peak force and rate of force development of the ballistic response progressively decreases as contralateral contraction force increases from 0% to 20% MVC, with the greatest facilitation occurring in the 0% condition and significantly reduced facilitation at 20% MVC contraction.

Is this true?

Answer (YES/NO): NO